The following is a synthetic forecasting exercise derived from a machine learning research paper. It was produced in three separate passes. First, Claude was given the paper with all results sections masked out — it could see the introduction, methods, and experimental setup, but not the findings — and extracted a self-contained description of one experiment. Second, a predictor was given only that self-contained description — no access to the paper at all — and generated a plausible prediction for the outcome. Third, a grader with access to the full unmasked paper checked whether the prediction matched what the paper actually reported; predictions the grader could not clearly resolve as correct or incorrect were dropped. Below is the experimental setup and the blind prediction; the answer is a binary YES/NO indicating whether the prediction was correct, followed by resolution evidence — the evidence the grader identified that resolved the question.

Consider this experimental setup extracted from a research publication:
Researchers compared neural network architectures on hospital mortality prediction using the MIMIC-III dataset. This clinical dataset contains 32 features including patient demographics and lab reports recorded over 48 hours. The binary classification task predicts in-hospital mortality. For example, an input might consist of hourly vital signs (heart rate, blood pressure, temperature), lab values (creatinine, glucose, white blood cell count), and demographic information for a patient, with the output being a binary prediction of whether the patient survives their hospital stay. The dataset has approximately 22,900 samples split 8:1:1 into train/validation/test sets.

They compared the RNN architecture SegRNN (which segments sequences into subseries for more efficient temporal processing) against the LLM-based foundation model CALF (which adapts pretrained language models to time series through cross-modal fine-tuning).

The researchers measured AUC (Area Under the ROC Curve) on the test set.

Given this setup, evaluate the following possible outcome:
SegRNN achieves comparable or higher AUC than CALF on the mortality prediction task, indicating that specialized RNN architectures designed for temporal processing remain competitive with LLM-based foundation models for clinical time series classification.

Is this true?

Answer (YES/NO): YES